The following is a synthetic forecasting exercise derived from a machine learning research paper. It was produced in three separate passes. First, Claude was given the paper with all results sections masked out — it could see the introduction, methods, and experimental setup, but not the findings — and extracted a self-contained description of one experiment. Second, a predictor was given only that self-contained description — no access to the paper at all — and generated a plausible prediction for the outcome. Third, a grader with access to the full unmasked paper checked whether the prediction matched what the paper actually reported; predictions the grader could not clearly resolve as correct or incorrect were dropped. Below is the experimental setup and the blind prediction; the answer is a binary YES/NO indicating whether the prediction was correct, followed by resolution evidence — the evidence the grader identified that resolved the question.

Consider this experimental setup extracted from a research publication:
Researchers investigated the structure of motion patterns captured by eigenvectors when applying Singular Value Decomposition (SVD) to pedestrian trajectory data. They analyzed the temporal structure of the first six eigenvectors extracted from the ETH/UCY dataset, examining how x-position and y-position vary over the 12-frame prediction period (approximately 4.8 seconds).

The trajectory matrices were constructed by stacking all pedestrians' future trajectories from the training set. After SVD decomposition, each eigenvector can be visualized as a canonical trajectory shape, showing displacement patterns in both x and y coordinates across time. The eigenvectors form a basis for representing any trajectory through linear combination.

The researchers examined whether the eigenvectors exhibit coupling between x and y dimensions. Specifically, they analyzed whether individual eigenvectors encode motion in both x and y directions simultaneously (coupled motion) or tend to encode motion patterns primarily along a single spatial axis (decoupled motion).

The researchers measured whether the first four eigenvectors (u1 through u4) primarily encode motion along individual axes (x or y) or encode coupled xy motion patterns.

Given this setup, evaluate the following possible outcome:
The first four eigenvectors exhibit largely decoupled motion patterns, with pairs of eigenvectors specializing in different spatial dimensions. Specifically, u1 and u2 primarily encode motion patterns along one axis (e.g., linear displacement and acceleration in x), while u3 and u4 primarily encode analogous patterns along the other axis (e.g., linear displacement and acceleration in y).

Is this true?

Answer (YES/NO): NO